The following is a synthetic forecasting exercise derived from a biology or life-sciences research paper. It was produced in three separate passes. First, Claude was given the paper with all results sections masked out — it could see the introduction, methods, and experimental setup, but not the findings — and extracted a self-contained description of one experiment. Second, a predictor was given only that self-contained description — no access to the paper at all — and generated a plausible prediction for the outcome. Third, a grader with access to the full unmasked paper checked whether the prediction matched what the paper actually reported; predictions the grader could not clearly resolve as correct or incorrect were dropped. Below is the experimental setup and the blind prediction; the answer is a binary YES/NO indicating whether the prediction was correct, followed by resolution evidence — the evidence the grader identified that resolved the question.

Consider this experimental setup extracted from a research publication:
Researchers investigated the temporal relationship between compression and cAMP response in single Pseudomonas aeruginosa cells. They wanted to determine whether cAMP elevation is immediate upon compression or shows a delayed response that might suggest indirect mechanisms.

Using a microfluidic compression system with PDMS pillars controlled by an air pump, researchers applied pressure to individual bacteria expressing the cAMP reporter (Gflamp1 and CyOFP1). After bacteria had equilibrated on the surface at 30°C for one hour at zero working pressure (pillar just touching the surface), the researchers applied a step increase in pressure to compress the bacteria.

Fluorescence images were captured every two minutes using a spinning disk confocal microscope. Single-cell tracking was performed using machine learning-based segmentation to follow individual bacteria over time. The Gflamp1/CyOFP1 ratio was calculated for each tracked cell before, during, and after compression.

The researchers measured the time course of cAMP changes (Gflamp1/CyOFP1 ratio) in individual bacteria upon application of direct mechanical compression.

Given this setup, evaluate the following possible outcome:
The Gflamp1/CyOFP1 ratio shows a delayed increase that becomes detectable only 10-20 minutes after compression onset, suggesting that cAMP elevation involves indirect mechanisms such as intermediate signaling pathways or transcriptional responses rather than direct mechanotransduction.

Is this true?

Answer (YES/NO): NO